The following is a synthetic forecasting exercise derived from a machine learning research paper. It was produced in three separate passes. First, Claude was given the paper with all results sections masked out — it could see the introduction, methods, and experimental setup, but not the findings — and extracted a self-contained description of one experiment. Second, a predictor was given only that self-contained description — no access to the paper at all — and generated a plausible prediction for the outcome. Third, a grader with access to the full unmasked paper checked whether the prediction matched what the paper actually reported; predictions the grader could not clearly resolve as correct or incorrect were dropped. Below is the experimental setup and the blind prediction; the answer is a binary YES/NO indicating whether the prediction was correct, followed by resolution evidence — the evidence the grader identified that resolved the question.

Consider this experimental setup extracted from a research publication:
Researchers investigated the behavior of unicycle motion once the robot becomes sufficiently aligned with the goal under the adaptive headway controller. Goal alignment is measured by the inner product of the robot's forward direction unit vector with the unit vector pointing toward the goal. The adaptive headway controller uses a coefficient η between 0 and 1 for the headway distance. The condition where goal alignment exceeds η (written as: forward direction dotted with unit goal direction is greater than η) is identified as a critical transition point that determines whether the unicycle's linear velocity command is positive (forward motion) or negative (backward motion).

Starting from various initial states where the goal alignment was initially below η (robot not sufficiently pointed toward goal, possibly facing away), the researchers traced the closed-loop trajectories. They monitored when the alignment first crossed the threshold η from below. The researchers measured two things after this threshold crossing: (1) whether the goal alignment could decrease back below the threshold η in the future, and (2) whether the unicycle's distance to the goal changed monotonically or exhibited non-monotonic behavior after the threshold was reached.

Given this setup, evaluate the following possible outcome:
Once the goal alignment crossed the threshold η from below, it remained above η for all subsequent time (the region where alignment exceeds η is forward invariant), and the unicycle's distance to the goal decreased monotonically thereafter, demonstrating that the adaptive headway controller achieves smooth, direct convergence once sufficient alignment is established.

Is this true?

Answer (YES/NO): YES